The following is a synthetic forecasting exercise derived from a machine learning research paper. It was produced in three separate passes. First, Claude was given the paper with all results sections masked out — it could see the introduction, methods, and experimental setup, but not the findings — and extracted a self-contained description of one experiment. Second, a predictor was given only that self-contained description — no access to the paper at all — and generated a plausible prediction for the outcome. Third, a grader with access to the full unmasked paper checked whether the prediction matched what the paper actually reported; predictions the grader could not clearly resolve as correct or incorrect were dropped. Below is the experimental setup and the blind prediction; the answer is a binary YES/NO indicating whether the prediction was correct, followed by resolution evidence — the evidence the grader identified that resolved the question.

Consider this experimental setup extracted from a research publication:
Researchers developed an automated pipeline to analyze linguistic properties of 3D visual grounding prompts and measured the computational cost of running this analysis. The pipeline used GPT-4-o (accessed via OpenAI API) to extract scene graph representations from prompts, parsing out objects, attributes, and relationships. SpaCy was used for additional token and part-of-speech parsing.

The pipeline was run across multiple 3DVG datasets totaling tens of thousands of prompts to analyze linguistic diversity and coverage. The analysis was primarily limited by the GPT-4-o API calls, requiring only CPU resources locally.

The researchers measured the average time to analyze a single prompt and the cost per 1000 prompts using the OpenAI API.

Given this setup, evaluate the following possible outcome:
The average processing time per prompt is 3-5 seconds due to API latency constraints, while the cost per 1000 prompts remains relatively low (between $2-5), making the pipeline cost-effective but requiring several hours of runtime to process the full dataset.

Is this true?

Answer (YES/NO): NO